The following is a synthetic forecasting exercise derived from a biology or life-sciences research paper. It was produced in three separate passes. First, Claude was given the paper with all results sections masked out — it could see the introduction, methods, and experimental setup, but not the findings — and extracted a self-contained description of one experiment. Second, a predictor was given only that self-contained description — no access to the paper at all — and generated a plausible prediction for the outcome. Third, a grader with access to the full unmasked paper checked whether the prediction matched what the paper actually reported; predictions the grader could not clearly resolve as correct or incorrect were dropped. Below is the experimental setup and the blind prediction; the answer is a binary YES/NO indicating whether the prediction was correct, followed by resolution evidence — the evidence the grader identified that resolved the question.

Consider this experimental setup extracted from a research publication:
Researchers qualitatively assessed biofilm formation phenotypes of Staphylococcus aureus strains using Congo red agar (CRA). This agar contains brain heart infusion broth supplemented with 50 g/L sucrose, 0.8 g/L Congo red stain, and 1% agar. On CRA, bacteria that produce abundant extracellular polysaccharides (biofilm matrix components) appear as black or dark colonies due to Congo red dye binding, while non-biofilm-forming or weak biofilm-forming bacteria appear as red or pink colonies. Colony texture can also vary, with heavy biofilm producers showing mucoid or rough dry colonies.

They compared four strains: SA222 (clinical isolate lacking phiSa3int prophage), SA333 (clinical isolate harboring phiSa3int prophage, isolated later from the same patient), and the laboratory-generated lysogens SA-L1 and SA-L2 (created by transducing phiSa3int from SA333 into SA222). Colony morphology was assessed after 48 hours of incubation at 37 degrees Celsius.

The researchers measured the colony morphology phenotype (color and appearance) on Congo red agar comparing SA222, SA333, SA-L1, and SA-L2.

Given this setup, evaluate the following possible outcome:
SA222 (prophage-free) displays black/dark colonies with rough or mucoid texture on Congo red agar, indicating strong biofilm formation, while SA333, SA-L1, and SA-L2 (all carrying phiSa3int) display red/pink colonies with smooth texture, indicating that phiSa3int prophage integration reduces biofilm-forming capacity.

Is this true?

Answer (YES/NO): NO